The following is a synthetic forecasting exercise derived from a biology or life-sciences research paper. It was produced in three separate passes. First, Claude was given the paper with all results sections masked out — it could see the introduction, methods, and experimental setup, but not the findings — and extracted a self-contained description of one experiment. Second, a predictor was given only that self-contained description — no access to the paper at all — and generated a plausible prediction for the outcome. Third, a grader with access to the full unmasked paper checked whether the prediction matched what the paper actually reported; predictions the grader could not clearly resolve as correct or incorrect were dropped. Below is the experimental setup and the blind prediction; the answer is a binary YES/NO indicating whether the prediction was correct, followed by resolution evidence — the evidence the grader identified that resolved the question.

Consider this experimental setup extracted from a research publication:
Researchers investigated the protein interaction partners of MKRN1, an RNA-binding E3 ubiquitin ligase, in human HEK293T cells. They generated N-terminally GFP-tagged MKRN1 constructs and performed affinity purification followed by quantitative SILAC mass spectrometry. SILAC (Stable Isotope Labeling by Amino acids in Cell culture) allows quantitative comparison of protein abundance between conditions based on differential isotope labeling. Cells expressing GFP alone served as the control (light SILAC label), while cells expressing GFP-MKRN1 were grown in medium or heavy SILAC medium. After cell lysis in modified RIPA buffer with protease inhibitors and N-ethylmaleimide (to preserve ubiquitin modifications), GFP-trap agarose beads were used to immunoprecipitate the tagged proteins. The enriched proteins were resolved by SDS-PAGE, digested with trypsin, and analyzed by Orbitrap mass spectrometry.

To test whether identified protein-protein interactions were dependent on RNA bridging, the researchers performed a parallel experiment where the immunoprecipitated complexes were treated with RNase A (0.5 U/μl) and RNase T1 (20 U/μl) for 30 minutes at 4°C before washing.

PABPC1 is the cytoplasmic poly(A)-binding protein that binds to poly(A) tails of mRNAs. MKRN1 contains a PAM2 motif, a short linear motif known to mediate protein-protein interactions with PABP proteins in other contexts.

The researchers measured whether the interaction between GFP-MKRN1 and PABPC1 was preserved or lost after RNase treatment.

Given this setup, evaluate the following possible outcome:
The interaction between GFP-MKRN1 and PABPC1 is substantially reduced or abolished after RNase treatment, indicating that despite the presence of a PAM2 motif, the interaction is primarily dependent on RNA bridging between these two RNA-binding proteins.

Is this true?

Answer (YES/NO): NO